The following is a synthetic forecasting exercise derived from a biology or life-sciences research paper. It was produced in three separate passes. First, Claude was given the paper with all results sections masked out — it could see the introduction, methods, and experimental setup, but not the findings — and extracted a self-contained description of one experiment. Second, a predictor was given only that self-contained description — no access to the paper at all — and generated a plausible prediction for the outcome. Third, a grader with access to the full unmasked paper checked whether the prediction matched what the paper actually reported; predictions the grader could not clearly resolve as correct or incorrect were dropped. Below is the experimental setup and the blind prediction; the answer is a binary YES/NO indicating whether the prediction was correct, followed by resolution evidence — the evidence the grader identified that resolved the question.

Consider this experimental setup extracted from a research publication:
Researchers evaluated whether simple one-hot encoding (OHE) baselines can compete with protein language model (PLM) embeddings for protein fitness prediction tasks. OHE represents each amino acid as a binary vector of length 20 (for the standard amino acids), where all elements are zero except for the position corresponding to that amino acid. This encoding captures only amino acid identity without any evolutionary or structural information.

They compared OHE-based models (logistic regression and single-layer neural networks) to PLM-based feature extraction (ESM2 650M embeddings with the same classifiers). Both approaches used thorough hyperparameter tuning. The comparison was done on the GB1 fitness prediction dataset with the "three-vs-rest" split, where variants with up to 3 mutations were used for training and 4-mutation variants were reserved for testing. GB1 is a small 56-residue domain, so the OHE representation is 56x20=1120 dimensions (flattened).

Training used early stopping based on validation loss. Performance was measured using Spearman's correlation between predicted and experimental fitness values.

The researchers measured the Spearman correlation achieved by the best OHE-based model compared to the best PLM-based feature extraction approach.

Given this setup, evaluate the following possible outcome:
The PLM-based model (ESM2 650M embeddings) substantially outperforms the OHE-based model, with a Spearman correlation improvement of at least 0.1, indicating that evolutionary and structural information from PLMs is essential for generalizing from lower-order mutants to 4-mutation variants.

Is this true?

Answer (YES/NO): NO